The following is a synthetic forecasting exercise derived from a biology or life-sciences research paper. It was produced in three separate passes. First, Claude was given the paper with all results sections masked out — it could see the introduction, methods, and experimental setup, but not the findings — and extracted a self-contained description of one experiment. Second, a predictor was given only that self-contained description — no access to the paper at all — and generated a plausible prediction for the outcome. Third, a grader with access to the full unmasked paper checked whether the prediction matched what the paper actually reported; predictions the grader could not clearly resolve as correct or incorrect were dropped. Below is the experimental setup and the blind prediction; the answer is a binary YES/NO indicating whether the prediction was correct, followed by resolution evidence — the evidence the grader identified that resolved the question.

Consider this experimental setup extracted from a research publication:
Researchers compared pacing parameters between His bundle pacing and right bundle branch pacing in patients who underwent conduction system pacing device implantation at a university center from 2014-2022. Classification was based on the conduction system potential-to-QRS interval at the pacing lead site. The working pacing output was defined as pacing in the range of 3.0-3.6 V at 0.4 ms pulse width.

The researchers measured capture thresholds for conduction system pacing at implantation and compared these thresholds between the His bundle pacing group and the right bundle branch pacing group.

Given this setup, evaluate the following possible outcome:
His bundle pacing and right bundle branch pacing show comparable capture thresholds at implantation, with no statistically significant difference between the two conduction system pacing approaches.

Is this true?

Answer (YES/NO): YES